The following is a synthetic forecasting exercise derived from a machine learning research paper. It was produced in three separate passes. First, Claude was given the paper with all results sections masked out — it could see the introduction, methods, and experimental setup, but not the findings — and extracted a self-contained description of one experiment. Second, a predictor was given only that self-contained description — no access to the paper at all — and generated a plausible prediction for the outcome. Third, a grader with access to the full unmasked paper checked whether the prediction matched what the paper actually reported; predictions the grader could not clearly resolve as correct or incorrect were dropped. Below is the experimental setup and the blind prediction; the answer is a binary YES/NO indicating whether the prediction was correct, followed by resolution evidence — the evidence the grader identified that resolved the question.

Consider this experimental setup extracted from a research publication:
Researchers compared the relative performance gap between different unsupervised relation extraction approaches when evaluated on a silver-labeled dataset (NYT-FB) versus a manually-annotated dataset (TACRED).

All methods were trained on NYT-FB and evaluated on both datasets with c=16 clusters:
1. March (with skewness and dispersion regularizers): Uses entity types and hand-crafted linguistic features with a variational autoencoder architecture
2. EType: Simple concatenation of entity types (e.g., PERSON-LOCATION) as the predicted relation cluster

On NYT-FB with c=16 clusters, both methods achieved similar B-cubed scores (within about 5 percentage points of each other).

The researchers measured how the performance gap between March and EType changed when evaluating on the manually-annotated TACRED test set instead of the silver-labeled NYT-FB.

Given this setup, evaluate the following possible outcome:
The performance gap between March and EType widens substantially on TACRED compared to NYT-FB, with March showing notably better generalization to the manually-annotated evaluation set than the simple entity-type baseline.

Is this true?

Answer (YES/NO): NO